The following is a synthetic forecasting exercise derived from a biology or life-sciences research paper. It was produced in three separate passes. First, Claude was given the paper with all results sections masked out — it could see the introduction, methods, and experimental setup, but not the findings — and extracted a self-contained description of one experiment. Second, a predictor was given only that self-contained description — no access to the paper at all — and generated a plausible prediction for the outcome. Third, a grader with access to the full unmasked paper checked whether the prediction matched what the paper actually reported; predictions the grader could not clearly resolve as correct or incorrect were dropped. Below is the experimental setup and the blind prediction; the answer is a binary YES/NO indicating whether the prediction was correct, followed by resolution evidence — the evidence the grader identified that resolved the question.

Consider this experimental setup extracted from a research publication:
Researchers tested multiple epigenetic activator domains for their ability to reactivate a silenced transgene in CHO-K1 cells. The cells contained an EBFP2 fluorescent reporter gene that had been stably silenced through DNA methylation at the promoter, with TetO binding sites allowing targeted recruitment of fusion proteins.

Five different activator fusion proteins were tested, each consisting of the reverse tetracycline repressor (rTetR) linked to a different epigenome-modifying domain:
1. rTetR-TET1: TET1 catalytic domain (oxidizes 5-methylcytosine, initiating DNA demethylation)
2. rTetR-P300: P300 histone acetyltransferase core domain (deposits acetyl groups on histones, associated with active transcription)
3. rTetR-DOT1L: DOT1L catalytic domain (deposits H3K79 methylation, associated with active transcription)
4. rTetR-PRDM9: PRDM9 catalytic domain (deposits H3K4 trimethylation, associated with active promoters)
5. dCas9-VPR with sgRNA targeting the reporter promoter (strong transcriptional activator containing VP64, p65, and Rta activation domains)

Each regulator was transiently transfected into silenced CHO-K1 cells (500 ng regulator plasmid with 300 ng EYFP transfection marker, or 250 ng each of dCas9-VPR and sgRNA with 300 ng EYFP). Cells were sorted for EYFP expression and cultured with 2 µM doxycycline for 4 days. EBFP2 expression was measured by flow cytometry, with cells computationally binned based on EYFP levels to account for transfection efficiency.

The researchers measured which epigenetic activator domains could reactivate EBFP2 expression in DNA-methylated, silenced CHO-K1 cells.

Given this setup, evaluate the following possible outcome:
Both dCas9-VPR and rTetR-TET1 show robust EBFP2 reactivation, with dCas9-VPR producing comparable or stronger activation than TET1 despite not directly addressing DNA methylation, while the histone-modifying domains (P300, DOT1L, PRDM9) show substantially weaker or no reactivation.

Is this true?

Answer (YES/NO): NO